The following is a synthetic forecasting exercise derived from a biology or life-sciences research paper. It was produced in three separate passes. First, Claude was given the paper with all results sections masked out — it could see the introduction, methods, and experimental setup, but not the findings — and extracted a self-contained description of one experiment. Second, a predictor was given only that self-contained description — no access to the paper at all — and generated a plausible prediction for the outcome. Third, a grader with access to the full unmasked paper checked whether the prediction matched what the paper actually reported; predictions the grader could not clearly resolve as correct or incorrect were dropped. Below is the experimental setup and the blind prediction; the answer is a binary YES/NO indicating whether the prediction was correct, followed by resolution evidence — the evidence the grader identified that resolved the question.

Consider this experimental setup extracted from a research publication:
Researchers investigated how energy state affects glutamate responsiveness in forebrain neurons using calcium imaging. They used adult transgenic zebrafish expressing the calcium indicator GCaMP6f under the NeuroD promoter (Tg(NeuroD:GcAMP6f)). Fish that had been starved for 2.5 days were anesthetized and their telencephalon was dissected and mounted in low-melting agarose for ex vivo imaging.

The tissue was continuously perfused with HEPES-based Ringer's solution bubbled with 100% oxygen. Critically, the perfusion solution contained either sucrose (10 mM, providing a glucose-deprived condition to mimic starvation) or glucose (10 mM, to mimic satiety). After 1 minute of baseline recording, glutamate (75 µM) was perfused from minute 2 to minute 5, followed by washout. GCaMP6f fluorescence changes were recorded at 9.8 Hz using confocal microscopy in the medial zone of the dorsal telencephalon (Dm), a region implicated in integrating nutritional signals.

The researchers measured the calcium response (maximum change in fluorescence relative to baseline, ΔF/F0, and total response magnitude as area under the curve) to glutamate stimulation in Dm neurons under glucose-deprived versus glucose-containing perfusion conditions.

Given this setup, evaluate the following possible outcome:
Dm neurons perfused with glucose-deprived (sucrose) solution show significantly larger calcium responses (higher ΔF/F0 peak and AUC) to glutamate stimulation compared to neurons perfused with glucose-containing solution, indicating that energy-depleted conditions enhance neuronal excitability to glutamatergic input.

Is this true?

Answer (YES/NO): NO